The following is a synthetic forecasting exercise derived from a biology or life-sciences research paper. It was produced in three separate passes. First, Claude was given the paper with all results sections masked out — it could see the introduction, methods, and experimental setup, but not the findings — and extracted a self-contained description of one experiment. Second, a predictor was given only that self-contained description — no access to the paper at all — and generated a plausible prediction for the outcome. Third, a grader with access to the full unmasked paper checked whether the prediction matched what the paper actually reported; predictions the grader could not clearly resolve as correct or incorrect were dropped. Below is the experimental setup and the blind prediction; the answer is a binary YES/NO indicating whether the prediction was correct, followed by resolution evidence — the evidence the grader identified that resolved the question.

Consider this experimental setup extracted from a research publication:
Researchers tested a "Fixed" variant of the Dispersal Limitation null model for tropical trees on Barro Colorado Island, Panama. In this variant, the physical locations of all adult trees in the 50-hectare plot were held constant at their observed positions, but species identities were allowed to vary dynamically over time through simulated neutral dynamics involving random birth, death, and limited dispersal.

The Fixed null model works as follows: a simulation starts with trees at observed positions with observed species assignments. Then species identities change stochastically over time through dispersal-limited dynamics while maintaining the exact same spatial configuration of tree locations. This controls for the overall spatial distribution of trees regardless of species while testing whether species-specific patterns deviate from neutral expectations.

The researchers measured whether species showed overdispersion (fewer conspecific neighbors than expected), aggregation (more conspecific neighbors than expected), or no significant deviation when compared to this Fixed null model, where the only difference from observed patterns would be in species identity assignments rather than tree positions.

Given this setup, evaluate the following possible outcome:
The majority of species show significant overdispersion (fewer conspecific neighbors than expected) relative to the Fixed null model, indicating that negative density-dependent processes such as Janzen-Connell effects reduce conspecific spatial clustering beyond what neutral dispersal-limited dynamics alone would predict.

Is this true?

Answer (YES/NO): YES